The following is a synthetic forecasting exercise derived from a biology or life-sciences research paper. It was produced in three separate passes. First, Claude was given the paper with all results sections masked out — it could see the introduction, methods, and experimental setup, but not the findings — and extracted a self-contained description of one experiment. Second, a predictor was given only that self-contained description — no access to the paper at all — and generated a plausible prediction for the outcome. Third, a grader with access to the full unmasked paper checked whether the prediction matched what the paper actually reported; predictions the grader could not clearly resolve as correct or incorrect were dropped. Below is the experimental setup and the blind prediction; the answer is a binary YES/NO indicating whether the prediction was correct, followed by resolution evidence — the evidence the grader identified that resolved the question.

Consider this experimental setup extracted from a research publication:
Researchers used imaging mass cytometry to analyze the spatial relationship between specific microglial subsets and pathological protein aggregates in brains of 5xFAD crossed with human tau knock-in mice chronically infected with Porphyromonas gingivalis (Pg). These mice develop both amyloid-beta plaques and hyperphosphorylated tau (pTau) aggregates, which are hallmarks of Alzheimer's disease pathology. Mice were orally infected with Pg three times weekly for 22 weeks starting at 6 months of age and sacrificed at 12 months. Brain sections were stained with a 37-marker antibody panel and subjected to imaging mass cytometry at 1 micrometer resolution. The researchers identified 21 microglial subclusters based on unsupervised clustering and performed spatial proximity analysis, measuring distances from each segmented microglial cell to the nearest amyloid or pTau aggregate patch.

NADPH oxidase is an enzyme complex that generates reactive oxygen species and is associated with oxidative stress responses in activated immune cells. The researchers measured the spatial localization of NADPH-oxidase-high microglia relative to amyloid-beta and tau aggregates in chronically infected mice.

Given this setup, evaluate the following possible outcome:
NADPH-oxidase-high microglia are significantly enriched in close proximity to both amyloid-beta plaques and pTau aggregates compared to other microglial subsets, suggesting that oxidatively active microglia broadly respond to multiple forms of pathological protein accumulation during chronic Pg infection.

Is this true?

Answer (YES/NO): NO